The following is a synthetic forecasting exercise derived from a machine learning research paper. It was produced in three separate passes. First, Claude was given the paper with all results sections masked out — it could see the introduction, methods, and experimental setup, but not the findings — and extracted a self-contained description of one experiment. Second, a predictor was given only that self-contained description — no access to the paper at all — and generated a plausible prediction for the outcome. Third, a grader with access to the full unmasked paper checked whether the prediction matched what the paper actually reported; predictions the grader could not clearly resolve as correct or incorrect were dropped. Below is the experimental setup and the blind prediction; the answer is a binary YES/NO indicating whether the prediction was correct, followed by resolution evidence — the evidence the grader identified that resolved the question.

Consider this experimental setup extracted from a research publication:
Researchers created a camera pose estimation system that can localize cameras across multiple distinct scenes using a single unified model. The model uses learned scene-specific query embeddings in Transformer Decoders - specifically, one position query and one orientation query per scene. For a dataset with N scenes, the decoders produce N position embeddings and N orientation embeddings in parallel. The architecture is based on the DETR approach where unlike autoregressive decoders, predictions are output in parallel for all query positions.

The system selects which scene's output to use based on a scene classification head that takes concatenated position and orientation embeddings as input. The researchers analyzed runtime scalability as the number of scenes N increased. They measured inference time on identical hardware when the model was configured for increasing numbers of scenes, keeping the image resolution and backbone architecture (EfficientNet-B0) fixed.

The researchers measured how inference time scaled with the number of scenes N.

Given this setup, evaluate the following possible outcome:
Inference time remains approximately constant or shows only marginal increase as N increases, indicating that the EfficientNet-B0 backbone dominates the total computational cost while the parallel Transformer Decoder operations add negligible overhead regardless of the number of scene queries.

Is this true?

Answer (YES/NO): NO